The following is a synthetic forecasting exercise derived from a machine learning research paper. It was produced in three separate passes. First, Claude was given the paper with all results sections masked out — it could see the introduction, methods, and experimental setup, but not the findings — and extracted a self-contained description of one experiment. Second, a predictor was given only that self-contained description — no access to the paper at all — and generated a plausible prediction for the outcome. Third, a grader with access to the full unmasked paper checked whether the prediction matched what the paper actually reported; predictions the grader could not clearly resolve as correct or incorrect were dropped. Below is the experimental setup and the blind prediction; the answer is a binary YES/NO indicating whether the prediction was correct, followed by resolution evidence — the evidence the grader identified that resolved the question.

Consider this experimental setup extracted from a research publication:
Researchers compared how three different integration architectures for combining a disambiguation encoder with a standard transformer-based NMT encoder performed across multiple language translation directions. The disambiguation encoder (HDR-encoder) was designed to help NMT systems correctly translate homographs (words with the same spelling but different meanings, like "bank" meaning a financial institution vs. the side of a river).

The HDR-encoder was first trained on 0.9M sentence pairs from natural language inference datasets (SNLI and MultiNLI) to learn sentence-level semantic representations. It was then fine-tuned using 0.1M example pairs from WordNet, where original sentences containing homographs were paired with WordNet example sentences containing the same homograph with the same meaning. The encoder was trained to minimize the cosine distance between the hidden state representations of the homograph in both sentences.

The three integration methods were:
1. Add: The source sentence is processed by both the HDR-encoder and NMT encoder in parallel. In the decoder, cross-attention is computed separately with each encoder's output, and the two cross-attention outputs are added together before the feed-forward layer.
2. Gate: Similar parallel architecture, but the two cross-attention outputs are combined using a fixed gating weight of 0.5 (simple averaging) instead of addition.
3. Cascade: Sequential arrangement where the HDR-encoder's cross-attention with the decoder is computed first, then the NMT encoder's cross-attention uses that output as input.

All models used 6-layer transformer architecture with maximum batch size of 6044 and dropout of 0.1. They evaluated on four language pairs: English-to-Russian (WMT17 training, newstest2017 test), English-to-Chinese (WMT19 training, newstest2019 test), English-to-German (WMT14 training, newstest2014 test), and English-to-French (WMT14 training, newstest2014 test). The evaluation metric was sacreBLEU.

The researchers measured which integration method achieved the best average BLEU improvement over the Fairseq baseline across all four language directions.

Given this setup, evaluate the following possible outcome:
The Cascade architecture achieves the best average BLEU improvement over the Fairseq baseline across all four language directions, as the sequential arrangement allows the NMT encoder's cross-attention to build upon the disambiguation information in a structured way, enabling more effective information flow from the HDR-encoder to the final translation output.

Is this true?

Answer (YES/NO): NO